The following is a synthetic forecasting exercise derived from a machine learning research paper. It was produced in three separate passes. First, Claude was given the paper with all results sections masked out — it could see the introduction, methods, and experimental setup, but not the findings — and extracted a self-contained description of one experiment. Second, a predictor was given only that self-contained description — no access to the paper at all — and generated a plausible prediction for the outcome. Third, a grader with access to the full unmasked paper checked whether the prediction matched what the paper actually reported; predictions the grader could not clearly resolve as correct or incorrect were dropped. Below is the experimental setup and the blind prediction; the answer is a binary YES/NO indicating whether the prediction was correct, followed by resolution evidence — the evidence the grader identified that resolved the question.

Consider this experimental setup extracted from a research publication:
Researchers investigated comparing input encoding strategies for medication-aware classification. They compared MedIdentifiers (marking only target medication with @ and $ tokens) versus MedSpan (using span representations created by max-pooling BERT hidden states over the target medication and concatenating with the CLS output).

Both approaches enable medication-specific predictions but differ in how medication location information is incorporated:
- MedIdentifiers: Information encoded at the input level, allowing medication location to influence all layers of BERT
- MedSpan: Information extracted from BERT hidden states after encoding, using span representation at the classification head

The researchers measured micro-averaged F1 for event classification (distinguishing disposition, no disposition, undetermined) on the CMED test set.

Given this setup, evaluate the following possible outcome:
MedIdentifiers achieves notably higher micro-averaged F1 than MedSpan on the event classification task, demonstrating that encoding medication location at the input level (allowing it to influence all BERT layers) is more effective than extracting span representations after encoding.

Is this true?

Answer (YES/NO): YES